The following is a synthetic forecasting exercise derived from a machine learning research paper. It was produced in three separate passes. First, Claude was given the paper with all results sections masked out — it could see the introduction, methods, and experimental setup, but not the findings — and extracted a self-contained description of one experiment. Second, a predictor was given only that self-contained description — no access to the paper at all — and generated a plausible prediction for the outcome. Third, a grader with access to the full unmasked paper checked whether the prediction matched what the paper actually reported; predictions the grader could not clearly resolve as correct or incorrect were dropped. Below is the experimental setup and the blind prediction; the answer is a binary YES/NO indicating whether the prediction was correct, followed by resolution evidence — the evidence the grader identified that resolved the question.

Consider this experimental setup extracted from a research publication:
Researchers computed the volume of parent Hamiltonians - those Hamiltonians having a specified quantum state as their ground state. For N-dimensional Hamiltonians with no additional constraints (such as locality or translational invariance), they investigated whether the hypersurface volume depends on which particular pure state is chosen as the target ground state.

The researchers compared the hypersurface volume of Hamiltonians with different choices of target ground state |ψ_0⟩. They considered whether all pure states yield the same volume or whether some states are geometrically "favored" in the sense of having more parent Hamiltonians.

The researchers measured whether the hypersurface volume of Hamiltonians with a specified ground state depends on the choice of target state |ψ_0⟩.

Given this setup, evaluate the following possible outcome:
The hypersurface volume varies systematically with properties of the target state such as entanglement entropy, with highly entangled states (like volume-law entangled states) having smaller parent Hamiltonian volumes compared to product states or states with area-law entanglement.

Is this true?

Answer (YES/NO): NO